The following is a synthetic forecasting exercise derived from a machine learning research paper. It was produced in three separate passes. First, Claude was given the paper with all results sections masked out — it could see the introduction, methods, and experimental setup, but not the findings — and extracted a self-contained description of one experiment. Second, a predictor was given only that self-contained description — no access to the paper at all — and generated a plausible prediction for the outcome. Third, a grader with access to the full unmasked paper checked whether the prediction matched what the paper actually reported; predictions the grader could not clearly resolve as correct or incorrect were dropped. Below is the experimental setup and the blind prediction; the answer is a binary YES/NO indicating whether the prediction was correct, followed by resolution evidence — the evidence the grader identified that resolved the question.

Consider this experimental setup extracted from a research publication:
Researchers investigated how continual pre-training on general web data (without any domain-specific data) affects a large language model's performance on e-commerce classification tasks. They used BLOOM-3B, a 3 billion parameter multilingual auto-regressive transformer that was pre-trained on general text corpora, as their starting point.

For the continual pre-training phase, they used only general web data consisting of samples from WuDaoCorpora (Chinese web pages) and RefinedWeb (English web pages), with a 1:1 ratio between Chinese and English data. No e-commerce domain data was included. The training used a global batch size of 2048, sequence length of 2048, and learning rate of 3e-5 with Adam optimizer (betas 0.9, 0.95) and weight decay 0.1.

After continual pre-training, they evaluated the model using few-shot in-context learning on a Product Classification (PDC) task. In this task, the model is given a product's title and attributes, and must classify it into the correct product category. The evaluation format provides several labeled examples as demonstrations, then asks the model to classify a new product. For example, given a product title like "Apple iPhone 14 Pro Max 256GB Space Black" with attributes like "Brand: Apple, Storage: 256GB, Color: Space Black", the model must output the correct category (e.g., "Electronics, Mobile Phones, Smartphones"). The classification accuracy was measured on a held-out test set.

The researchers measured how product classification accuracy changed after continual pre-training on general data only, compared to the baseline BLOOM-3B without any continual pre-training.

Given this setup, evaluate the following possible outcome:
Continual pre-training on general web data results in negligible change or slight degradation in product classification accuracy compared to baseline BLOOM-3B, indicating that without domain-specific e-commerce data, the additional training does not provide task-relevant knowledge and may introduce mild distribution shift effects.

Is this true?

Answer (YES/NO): NO